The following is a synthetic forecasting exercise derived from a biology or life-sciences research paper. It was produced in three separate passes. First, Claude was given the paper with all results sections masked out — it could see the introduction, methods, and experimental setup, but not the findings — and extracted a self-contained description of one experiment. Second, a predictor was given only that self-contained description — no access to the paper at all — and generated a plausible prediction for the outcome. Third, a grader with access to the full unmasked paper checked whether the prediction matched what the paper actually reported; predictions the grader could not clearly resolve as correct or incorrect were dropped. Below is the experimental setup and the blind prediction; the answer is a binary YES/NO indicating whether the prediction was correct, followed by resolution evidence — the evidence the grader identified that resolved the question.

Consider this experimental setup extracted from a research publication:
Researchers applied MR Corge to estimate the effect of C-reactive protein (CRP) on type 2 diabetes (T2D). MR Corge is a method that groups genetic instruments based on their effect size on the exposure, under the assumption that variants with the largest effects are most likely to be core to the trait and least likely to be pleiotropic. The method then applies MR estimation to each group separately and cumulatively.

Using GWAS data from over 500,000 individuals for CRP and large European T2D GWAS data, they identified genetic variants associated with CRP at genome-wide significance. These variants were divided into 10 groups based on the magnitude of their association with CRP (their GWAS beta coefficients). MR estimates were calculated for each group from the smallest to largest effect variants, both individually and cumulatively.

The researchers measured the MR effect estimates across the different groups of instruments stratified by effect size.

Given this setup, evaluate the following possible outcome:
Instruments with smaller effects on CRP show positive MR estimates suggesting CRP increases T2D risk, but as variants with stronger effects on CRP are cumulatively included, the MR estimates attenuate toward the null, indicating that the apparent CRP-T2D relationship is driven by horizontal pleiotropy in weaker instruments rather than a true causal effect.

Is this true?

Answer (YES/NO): YES